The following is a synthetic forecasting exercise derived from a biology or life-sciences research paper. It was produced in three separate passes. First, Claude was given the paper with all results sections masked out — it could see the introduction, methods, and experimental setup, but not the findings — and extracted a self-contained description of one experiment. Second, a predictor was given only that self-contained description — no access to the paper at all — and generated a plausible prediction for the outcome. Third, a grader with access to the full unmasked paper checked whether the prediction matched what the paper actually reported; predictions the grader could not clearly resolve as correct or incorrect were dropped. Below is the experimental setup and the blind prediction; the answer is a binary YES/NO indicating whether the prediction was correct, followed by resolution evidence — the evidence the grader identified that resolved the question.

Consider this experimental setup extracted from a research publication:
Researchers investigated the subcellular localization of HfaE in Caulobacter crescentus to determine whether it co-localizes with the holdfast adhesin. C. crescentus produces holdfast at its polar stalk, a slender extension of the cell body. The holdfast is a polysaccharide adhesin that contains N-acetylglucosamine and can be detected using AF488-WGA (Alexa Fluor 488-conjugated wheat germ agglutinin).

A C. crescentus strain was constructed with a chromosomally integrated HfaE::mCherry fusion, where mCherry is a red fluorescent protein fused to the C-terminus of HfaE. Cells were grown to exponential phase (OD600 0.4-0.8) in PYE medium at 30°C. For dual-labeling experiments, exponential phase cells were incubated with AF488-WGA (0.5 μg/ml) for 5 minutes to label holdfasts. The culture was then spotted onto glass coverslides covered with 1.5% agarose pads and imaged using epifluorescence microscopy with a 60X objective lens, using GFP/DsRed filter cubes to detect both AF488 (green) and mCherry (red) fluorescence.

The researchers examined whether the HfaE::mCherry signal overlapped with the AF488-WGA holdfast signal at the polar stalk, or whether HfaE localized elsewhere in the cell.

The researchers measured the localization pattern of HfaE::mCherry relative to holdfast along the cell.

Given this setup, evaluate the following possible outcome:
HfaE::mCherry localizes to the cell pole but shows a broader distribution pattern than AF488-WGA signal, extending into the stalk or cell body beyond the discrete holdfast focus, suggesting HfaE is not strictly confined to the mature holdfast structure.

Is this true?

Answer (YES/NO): NO